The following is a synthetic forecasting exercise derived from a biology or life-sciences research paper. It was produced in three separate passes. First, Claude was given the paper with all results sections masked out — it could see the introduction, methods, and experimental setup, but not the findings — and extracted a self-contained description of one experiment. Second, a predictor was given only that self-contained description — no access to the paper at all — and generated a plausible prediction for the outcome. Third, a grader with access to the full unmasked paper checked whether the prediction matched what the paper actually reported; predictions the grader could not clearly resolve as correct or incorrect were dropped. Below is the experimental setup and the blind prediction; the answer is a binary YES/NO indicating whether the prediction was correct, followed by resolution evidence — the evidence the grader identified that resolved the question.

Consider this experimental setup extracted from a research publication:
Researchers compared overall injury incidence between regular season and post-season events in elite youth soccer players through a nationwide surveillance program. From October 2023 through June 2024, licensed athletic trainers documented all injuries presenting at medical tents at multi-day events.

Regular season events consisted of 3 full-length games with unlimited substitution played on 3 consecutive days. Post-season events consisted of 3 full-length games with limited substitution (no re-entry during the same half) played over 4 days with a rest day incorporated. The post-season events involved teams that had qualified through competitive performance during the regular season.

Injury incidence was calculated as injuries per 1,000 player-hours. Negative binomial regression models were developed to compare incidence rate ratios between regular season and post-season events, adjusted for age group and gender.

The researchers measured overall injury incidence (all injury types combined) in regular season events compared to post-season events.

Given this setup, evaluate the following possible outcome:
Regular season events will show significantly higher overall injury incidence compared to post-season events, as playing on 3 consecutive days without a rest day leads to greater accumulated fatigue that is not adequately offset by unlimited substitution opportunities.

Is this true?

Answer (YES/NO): NO